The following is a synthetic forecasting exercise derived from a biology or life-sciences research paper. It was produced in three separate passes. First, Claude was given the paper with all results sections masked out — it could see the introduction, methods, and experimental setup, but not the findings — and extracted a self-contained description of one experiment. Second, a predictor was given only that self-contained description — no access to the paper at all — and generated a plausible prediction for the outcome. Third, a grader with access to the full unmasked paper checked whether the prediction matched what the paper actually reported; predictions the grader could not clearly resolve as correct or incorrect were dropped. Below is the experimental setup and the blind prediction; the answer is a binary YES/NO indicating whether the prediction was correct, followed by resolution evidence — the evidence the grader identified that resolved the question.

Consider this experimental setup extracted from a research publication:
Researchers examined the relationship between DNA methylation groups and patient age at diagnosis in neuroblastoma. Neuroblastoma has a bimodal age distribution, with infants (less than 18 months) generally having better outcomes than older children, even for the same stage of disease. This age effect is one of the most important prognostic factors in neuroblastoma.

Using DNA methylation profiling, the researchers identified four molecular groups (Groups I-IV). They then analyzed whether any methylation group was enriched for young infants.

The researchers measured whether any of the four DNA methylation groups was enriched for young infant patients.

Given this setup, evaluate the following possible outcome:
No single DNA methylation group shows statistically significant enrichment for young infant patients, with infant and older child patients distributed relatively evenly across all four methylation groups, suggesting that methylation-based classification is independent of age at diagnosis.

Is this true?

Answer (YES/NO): NO